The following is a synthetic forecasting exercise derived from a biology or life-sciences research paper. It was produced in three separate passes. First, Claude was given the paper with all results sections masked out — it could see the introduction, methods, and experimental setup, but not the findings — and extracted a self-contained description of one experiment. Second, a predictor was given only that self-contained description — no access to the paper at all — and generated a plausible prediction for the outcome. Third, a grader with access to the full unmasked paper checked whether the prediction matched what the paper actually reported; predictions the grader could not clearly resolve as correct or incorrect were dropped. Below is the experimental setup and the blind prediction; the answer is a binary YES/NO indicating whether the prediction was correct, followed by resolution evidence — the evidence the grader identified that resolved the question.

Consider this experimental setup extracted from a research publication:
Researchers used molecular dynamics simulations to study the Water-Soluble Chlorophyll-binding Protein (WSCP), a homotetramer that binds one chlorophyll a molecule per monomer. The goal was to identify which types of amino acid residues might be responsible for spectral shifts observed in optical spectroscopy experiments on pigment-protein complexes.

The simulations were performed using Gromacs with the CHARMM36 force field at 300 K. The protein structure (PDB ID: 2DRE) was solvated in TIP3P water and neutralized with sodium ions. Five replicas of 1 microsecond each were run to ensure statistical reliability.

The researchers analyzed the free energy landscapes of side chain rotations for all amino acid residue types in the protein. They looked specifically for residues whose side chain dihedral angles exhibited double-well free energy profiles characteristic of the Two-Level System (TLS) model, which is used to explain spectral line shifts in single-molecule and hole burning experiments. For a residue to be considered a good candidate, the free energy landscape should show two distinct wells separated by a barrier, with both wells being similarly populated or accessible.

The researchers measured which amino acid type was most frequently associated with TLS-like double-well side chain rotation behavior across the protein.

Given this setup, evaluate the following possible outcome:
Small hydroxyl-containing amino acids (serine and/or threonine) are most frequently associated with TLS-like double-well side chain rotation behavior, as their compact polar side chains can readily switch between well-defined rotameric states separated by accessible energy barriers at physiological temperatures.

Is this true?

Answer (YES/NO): YES